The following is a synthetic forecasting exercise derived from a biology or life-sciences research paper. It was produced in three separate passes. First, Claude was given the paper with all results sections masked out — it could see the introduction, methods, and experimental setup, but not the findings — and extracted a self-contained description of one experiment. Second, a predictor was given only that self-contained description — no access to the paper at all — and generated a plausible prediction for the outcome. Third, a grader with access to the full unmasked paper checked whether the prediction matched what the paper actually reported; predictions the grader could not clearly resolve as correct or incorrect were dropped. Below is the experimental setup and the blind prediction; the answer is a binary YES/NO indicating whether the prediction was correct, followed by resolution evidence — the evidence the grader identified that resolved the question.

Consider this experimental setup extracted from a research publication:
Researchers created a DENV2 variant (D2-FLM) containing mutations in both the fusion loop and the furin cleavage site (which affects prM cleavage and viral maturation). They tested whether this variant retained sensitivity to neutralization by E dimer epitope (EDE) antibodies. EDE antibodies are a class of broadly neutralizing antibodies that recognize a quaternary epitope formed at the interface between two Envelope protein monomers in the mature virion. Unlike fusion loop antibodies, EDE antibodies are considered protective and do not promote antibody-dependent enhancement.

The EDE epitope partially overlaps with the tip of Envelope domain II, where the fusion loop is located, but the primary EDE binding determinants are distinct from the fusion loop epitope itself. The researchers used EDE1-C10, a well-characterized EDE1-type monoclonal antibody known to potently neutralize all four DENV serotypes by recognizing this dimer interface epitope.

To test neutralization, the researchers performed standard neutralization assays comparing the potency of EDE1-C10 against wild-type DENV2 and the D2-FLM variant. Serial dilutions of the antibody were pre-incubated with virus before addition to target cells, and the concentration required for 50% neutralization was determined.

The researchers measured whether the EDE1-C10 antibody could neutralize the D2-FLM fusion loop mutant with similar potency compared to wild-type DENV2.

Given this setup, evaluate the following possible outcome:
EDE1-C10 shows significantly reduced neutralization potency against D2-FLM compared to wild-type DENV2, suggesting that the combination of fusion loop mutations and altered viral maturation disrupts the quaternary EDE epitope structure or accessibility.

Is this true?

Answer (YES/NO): NO